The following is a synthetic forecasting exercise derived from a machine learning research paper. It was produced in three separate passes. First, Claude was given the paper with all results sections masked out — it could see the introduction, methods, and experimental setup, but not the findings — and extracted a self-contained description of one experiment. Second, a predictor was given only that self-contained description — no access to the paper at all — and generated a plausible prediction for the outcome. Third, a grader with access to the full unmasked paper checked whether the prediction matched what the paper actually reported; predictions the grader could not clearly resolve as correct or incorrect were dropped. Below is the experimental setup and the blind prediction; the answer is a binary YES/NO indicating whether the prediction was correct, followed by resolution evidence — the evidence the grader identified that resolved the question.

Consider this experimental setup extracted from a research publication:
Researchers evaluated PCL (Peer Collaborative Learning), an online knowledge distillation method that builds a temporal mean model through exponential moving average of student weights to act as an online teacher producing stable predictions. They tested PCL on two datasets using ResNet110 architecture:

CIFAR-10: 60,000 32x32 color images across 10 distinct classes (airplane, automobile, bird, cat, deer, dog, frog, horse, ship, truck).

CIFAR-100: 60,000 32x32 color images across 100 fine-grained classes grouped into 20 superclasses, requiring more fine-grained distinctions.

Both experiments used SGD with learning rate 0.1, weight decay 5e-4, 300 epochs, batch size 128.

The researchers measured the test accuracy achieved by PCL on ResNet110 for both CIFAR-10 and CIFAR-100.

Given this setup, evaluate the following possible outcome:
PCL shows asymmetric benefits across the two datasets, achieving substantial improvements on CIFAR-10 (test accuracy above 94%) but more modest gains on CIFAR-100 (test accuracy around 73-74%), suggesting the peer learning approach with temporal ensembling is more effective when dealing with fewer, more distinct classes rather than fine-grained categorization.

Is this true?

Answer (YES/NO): NO